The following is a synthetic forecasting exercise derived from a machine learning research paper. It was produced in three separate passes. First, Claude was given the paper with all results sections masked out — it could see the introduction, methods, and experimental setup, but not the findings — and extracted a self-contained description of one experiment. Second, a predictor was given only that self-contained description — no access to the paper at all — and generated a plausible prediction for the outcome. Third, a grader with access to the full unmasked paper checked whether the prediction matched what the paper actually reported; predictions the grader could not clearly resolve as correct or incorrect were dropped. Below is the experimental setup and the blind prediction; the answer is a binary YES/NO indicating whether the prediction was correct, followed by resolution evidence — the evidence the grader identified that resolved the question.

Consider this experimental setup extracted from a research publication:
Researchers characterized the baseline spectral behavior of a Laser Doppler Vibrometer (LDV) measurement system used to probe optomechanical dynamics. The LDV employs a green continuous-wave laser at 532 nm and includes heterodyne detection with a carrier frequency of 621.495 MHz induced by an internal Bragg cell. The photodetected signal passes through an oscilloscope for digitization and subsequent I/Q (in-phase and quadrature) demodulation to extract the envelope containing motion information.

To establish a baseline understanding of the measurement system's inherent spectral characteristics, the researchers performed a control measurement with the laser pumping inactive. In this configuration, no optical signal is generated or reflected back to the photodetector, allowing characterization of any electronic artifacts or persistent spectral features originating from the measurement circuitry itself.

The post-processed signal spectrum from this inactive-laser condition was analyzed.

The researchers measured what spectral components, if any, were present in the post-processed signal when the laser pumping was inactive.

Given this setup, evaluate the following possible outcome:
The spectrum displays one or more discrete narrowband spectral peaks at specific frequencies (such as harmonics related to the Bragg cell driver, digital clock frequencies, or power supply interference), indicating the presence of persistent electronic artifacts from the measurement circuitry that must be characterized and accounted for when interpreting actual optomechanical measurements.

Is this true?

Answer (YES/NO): YES